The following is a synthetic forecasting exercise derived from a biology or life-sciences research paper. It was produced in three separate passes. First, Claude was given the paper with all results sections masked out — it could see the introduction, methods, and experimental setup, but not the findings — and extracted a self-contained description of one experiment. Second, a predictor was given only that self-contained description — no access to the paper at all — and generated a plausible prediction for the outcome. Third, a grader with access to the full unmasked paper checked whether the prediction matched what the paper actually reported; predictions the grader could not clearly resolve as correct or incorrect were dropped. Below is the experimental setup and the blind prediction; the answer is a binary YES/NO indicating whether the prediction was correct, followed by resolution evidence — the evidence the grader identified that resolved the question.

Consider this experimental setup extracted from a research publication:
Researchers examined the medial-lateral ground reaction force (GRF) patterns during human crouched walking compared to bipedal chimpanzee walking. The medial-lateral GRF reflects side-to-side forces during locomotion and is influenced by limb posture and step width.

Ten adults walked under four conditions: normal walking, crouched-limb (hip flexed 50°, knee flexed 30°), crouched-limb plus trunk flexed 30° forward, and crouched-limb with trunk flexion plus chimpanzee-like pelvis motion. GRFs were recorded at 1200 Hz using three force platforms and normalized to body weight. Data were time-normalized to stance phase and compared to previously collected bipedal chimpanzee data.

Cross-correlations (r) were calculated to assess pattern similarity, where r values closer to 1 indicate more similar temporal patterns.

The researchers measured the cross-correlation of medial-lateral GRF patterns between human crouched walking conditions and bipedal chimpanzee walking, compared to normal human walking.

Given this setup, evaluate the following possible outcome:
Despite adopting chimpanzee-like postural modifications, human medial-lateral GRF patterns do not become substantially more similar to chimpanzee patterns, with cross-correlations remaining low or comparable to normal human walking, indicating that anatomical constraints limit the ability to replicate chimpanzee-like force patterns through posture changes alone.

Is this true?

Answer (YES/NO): NO